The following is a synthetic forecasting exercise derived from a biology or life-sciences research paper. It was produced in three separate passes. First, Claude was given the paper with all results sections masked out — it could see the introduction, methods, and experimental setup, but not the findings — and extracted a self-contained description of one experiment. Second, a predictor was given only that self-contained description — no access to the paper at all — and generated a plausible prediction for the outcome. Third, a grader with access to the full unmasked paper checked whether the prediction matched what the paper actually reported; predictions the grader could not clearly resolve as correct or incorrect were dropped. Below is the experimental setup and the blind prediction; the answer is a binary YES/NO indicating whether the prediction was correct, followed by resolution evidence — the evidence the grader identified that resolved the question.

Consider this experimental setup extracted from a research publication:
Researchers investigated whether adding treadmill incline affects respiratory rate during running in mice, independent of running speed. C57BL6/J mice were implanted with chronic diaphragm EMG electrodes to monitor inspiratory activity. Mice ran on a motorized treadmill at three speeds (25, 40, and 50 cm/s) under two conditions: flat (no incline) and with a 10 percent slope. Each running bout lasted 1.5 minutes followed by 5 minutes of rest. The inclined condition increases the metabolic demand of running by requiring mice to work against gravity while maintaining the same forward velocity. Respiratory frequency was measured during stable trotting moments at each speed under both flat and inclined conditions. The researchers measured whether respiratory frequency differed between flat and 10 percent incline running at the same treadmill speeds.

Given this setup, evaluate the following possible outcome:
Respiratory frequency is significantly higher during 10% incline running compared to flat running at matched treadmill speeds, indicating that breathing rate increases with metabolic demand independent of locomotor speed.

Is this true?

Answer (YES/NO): NO